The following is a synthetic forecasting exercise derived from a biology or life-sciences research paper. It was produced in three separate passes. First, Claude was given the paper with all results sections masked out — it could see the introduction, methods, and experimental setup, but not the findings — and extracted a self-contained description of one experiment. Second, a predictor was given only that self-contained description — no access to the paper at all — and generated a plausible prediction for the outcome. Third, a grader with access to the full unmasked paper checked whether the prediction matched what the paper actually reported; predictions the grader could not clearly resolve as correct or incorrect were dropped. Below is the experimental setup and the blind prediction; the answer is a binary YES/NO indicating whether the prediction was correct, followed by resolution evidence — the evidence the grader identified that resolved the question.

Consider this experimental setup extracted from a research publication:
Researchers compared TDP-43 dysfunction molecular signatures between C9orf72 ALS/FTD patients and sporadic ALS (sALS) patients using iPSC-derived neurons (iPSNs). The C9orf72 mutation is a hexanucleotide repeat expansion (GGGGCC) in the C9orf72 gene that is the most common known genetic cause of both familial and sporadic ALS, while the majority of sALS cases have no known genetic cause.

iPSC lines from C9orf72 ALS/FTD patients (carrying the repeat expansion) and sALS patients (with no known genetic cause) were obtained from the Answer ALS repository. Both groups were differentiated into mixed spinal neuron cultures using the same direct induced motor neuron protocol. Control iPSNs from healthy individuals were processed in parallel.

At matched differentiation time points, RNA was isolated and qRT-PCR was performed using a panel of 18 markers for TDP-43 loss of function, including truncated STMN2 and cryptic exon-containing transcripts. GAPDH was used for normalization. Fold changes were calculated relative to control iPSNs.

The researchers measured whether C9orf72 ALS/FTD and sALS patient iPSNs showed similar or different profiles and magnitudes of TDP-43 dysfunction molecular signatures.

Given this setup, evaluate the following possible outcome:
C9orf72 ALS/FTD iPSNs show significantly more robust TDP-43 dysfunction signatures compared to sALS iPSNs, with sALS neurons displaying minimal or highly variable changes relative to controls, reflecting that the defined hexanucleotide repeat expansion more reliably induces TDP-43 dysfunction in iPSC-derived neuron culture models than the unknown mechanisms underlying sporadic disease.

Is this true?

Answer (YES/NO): NO